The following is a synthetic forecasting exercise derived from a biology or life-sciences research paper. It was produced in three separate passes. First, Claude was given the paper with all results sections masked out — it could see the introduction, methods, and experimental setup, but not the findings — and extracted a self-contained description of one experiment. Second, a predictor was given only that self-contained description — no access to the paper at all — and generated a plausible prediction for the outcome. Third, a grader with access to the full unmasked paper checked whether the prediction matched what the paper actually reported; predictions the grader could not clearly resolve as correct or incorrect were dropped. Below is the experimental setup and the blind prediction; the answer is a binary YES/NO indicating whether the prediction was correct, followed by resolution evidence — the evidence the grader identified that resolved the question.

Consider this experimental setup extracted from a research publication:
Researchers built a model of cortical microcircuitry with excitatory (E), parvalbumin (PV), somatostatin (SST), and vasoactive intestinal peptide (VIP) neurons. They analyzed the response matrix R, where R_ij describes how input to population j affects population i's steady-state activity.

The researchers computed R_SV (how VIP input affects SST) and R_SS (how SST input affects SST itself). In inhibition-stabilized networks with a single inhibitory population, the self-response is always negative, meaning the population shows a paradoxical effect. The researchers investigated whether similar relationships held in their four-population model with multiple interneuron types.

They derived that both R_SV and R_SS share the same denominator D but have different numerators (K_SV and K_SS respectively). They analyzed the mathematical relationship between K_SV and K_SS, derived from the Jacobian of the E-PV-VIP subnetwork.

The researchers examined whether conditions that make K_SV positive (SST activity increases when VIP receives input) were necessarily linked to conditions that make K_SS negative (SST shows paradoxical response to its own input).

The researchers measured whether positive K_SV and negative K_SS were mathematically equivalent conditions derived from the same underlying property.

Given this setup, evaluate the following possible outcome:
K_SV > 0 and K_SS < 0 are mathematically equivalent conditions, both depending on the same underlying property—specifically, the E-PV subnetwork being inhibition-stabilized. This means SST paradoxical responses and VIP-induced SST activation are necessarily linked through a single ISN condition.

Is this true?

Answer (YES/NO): NO